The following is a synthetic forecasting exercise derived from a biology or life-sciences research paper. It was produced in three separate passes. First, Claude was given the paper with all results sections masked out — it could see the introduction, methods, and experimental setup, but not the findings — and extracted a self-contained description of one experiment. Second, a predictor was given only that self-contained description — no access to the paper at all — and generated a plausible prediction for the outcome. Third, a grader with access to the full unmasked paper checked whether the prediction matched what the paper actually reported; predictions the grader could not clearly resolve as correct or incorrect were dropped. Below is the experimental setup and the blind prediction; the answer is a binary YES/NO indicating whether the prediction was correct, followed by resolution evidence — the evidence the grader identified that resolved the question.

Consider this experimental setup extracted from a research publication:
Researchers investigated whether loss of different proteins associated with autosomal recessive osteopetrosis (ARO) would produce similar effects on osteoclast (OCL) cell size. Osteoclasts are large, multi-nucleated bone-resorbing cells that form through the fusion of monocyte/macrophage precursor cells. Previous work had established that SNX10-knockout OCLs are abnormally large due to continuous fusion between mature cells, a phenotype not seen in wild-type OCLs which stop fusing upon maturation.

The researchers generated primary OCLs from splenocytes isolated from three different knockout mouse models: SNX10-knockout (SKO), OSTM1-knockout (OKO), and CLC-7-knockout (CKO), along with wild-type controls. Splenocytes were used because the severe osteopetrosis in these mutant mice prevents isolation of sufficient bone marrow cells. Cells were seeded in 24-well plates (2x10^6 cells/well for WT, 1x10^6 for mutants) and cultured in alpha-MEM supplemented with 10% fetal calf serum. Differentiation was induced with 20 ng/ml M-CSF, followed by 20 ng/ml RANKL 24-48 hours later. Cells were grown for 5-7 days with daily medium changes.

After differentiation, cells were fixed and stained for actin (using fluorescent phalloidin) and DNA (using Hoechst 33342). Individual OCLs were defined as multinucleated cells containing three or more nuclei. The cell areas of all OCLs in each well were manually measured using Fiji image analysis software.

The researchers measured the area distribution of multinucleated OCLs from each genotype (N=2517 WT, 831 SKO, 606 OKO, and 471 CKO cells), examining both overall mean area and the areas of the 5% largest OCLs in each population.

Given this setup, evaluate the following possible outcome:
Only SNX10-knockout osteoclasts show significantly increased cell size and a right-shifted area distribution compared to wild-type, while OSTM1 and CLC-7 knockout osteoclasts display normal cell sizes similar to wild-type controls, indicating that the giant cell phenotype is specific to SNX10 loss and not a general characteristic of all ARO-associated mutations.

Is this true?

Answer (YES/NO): NO